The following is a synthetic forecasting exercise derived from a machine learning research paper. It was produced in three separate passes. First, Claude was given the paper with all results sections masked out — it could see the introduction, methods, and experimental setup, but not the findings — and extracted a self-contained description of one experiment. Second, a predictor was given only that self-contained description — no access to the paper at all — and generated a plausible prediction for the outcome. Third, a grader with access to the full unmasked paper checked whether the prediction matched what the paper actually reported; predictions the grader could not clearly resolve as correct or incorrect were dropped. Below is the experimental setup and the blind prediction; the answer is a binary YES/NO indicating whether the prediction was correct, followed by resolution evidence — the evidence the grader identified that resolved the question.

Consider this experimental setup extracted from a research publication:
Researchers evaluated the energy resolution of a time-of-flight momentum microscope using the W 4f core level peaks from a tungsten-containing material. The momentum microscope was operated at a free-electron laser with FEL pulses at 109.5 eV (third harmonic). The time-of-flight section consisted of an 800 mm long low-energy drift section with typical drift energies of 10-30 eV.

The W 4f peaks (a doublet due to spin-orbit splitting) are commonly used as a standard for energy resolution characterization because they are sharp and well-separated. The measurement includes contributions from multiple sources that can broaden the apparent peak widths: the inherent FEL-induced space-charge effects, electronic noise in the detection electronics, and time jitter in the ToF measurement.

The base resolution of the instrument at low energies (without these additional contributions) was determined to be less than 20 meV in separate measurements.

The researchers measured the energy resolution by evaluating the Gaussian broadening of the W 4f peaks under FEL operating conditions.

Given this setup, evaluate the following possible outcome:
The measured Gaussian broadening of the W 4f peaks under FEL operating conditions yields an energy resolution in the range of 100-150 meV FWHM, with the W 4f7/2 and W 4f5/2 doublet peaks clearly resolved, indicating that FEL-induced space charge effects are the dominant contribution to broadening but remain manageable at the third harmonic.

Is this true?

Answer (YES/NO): YES